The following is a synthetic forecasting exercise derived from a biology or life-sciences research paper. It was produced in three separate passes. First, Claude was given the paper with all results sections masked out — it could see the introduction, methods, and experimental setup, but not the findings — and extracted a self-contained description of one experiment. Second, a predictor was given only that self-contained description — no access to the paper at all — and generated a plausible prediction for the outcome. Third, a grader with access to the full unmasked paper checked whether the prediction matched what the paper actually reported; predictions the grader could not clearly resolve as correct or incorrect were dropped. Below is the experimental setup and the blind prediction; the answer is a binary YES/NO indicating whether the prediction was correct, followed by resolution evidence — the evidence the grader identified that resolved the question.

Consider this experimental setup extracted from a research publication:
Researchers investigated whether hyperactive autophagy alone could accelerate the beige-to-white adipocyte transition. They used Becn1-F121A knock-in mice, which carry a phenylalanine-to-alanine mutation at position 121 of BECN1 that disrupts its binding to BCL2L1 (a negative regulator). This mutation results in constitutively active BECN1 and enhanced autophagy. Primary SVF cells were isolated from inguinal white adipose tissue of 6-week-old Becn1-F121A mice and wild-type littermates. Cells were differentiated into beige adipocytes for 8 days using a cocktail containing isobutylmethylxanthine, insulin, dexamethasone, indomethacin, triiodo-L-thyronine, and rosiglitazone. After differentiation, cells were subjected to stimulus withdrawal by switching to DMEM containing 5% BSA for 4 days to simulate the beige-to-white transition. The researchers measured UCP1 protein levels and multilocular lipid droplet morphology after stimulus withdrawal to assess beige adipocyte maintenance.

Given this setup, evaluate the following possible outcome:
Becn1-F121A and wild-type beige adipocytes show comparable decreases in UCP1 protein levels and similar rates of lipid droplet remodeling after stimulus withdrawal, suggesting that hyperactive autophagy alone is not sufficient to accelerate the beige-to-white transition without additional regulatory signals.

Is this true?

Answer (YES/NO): NO